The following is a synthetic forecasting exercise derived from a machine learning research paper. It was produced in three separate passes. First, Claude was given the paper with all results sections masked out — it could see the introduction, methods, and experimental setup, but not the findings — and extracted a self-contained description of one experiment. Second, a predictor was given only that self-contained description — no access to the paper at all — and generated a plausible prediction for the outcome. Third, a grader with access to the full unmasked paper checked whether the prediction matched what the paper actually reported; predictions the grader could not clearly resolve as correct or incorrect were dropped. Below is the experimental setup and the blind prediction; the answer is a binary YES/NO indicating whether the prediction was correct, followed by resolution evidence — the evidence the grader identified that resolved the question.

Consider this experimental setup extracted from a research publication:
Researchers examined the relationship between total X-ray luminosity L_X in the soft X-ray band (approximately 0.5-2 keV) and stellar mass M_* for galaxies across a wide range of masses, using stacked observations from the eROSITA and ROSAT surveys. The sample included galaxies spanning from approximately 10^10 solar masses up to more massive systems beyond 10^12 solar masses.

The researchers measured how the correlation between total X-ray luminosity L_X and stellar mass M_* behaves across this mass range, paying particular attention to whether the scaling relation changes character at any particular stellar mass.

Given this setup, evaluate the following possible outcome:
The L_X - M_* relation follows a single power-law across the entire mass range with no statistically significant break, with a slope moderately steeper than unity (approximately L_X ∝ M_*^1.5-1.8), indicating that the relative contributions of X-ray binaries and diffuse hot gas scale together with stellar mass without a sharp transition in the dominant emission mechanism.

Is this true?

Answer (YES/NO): NO